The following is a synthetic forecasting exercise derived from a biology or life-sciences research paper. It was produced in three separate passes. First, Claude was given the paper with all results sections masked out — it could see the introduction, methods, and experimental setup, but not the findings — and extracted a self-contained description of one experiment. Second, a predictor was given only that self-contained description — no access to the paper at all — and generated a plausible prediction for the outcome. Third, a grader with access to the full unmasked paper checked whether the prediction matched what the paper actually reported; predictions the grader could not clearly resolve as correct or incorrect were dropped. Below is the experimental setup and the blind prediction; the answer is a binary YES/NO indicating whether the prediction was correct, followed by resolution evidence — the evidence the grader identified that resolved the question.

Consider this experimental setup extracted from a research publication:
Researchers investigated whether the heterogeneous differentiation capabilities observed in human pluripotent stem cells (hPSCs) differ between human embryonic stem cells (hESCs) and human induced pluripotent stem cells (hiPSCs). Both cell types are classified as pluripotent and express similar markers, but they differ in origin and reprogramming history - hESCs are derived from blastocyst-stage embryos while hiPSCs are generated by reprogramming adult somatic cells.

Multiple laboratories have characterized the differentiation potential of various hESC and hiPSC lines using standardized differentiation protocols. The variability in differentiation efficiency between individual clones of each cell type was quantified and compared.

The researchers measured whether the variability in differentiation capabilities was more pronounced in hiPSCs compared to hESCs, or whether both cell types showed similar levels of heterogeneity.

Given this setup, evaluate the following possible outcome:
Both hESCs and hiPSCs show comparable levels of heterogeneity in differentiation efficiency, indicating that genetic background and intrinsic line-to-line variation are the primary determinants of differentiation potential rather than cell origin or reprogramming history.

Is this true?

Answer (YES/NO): NO